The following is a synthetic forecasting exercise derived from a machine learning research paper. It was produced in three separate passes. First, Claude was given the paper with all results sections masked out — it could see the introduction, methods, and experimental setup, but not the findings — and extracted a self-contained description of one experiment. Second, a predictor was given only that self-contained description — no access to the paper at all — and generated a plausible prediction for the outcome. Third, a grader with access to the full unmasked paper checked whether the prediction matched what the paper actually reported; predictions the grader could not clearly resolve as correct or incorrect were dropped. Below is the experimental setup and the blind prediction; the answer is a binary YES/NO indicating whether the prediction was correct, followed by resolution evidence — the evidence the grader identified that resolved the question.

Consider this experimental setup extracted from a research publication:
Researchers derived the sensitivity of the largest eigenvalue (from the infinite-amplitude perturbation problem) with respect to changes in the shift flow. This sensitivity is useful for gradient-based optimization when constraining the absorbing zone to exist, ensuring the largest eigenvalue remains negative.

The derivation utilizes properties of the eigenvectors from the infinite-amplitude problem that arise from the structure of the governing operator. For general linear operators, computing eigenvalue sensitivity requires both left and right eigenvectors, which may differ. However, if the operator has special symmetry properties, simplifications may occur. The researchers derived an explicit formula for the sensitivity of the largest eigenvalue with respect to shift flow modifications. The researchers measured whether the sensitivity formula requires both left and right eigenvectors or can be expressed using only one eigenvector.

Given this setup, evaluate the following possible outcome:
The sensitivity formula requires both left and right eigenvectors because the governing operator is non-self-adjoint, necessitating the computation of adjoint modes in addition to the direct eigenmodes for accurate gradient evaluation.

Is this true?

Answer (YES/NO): NO